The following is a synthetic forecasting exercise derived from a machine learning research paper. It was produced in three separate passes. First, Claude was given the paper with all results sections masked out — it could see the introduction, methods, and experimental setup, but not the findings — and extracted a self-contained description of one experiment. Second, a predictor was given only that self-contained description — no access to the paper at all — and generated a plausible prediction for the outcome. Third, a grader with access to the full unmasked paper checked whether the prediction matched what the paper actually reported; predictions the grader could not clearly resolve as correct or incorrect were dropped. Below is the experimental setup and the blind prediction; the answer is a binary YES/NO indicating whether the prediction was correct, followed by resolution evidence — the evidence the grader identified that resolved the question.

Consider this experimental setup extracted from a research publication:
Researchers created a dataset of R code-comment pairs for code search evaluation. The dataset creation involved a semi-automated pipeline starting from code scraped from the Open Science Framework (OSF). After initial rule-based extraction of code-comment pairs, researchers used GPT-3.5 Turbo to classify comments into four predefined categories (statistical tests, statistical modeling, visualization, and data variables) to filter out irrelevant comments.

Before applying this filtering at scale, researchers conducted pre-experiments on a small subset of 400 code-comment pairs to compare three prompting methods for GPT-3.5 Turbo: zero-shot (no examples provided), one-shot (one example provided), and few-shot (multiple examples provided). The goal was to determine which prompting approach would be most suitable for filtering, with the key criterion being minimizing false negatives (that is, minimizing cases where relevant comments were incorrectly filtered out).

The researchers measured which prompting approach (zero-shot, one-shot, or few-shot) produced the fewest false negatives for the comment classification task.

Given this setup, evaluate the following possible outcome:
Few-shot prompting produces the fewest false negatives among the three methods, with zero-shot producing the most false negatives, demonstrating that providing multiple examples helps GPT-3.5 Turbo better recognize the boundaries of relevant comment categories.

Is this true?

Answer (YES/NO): NO